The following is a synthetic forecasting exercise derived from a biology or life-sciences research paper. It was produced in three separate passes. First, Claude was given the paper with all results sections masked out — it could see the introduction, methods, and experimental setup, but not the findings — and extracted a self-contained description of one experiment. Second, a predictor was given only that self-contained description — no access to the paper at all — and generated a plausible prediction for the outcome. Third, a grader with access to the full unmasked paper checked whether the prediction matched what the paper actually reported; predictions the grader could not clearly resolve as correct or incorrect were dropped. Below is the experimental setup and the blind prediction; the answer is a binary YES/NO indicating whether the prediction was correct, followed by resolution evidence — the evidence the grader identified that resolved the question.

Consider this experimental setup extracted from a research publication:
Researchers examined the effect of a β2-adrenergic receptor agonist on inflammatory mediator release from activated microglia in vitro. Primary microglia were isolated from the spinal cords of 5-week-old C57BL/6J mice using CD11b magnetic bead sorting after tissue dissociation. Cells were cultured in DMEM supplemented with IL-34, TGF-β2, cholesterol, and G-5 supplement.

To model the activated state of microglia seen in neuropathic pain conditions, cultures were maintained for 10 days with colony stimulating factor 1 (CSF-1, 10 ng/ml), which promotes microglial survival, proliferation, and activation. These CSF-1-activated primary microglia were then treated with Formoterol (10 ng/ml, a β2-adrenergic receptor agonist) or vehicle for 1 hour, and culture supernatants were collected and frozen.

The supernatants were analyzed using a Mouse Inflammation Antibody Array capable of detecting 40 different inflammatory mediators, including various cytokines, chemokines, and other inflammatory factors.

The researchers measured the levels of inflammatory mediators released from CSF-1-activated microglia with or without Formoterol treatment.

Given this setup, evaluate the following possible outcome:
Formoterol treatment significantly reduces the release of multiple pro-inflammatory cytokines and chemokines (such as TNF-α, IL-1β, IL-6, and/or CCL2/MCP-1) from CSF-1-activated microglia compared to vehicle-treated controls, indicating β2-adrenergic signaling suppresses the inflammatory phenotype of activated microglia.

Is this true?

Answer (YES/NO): YES